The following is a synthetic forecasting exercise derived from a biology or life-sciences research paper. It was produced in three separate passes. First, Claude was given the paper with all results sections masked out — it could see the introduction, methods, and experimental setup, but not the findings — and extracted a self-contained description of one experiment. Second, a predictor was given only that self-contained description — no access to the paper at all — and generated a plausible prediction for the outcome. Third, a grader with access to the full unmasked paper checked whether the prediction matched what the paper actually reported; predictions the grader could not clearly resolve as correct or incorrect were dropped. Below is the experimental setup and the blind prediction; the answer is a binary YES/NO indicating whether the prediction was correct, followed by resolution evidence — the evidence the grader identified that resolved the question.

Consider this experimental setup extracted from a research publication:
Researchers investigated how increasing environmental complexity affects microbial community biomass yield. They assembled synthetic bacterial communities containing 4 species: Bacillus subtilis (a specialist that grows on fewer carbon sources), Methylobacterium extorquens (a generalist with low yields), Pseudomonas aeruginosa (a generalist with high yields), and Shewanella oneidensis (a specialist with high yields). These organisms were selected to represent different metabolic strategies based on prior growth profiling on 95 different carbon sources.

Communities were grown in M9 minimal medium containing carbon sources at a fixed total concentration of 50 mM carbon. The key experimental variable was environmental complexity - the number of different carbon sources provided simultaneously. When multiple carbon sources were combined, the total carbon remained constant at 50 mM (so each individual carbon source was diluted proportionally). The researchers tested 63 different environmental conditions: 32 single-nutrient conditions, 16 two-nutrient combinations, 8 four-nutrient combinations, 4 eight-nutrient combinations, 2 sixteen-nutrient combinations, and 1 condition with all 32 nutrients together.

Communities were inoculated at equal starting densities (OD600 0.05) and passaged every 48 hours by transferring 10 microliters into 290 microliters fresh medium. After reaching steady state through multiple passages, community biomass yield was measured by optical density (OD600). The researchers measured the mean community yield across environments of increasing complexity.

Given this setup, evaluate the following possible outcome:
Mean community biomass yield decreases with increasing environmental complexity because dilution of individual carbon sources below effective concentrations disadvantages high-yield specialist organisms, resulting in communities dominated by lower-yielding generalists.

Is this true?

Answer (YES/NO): NO